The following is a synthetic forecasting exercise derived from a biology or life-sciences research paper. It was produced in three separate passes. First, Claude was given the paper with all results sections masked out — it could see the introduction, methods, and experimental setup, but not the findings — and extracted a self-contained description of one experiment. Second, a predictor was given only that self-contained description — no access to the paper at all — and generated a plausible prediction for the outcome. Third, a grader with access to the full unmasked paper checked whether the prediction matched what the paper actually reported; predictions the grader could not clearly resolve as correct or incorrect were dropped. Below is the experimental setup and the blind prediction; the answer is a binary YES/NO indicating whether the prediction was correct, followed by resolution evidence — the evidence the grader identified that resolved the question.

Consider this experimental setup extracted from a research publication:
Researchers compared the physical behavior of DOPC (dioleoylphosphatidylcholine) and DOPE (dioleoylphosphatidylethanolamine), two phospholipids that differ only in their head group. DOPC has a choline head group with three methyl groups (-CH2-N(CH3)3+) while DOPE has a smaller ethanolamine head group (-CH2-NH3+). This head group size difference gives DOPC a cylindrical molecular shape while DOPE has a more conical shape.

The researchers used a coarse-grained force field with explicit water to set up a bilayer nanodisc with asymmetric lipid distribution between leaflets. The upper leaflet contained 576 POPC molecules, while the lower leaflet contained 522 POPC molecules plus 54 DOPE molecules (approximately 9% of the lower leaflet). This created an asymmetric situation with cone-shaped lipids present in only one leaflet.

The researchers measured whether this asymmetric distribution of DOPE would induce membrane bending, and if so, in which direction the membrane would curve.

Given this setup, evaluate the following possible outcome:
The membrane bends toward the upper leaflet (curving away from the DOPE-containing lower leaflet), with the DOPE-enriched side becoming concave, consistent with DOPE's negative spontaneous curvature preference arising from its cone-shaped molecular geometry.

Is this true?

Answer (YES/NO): YES